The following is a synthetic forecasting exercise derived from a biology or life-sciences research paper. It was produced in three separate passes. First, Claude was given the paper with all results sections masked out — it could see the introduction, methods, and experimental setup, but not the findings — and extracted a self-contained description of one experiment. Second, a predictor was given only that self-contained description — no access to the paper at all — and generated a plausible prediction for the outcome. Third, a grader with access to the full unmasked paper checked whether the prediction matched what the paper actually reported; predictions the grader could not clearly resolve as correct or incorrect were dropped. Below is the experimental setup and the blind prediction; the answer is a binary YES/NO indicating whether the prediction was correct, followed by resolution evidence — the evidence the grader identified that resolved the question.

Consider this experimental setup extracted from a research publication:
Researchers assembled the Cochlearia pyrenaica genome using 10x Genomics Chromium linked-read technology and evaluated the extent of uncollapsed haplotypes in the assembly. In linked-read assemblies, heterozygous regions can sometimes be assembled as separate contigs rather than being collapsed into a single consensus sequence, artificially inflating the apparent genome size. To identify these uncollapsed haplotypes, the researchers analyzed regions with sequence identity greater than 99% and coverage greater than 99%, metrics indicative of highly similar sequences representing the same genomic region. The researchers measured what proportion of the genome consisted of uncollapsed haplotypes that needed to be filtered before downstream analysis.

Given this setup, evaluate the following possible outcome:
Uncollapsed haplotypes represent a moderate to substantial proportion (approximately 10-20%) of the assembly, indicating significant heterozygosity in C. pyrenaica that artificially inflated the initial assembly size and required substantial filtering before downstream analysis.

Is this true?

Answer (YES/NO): YES